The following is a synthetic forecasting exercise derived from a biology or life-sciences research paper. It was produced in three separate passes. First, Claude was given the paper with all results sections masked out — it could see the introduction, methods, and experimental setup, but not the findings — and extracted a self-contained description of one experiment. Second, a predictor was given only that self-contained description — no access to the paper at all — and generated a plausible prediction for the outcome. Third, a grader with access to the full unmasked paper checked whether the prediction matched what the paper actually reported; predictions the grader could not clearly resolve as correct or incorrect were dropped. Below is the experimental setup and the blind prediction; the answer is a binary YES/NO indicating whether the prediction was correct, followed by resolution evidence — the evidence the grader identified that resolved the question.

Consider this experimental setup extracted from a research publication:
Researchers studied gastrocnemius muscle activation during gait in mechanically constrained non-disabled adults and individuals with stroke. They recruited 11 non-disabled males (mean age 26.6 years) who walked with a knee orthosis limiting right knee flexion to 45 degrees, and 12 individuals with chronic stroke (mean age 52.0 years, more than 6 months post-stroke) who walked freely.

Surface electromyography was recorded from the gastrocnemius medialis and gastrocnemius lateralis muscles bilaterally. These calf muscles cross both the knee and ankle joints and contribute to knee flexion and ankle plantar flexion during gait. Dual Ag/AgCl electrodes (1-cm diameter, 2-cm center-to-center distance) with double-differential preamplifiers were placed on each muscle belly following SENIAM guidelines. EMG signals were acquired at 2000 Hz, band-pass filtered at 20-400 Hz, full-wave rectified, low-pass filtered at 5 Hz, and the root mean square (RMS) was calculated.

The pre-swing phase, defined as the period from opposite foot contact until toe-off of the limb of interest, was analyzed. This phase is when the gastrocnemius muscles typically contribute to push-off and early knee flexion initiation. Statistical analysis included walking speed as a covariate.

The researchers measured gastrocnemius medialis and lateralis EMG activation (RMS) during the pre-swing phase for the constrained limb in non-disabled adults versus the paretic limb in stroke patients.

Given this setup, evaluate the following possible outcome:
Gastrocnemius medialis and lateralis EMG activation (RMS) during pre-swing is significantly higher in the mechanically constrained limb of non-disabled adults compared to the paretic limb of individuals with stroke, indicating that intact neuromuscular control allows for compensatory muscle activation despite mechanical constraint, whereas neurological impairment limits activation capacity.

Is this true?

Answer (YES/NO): NO